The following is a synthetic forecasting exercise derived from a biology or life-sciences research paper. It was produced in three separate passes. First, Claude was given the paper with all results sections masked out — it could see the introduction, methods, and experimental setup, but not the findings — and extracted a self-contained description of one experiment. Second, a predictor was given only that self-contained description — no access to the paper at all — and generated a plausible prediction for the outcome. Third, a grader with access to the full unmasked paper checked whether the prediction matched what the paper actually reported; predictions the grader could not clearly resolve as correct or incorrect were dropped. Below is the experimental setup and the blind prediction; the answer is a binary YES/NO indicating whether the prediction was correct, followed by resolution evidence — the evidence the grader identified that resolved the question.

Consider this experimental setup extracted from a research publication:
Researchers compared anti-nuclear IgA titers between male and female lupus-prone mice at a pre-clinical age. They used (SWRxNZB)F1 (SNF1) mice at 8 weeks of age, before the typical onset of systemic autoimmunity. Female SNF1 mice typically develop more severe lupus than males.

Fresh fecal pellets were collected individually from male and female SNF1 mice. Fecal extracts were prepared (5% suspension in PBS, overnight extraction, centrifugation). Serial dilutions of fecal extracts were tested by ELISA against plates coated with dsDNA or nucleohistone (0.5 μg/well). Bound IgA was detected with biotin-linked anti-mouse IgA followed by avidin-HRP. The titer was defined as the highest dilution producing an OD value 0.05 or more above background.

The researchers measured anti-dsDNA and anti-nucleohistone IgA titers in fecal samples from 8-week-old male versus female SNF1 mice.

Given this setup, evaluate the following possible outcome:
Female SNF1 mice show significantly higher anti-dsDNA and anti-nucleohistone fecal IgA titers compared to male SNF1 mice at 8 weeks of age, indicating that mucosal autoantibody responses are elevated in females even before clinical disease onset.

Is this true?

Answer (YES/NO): YES